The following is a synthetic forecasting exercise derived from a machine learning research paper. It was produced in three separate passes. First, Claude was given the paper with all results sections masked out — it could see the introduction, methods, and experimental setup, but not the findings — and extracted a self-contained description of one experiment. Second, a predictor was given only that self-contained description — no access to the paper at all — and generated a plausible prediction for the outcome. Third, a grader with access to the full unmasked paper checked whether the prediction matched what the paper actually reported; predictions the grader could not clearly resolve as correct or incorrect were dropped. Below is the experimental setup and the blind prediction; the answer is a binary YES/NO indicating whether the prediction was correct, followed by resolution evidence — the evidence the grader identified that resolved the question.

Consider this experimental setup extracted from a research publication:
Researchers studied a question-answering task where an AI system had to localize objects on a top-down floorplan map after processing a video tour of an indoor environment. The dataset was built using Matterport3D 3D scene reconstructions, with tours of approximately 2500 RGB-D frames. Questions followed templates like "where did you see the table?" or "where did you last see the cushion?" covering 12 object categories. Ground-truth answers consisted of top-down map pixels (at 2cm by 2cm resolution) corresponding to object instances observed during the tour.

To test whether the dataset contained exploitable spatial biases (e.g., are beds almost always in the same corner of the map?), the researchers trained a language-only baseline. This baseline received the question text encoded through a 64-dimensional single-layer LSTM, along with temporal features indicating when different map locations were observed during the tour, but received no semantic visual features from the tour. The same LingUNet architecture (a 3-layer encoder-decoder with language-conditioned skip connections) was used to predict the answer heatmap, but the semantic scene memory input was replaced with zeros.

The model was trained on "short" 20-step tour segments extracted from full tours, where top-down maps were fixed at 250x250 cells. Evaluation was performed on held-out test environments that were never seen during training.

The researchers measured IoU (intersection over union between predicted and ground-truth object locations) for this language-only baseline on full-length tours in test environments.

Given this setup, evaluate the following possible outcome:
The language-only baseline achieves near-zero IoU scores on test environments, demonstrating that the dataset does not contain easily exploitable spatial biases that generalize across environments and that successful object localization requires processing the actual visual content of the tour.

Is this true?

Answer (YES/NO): NO